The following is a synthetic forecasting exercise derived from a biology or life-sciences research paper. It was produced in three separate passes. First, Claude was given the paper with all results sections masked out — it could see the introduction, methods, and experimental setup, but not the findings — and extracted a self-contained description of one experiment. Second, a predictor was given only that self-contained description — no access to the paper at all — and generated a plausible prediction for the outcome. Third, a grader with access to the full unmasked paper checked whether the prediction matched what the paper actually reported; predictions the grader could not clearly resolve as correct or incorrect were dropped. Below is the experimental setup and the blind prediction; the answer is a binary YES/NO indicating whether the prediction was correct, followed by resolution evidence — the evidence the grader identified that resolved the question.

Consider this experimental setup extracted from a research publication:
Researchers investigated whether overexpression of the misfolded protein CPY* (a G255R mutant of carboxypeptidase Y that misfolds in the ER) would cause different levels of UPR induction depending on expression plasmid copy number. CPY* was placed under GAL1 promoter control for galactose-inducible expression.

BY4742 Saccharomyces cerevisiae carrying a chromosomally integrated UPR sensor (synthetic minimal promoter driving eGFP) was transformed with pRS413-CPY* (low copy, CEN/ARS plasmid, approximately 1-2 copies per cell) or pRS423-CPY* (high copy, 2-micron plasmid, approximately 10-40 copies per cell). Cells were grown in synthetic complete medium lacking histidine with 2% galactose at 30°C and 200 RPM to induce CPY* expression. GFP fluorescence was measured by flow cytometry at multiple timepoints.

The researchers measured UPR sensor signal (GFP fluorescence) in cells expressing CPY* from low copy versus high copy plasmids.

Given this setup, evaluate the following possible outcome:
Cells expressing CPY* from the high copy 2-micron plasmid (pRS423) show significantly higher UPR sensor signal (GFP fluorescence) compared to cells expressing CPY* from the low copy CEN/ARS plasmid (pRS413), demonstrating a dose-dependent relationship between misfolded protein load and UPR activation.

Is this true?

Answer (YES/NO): YES